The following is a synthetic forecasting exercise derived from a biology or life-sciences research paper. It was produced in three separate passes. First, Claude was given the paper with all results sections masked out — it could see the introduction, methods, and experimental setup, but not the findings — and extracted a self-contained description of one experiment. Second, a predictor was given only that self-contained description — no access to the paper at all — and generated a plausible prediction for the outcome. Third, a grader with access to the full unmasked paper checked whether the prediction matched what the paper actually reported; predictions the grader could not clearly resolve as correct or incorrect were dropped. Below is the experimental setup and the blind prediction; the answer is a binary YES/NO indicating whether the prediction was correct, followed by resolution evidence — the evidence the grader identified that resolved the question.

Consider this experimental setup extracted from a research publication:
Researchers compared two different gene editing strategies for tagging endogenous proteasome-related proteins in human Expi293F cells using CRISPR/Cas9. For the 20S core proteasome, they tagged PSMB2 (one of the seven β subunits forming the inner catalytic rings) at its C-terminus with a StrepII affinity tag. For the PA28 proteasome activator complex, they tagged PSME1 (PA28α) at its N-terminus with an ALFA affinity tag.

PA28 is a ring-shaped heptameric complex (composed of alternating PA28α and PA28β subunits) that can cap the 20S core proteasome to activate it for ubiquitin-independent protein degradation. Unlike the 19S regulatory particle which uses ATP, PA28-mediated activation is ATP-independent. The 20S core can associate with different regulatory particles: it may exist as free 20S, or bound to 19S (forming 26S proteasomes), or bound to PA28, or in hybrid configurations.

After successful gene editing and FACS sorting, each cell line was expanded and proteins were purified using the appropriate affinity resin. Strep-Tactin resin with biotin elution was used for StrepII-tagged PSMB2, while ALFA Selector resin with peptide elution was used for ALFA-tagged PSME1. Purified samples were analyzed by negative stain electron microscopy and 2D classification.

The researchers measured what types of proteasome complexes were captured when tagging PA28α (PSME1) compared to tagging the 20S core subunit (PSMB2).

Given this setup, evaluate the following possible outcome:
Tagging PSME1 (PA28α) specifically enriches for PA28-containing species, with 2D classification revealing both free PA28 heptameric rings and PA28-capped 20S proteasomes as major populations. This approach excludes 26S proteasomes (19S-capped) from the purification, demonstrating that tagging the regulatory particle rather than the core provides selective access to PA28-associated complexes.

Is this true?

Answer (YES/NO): NO